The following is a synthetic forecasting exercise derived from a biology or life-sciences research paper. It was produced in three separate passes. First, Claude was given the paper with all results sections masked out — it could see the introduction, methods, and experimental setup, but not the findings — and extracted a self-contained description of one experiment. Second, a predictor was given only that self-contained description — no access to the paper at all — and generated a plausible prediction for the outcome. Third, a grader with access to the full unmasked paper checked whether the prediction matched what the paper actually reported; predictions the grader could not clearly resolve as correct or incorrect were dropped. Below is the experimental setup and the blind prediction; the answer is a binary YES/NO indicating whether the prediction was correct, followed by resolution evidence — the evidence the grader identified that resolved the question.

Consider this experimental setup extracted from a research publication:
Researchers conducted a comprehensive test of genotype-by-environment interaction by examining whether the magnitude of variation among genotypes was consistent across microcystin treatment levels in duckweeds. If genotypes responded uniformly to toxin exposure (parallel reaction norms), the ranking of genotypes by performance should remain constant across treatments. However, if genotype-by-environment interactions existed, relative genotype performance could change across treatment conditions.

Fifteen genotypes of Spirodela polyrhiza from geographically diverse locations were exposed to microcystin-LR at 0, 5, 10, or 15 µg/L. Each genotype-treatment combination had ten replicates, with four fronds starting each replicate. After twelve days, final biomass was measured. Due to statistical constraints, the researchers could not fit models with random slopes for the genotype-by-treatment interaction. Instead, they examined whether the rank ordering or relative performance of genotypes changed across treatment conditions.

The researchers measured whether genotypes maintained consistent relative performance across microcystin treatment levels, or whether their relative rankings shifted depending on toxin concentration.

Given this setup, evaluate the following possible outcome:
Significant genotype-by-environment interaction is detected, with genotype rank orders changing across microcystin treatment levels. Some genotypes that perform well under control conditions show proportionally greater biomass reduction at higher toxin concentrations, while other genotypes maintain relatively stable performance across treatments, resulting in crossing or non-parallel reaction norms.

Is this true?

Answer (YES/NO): NO